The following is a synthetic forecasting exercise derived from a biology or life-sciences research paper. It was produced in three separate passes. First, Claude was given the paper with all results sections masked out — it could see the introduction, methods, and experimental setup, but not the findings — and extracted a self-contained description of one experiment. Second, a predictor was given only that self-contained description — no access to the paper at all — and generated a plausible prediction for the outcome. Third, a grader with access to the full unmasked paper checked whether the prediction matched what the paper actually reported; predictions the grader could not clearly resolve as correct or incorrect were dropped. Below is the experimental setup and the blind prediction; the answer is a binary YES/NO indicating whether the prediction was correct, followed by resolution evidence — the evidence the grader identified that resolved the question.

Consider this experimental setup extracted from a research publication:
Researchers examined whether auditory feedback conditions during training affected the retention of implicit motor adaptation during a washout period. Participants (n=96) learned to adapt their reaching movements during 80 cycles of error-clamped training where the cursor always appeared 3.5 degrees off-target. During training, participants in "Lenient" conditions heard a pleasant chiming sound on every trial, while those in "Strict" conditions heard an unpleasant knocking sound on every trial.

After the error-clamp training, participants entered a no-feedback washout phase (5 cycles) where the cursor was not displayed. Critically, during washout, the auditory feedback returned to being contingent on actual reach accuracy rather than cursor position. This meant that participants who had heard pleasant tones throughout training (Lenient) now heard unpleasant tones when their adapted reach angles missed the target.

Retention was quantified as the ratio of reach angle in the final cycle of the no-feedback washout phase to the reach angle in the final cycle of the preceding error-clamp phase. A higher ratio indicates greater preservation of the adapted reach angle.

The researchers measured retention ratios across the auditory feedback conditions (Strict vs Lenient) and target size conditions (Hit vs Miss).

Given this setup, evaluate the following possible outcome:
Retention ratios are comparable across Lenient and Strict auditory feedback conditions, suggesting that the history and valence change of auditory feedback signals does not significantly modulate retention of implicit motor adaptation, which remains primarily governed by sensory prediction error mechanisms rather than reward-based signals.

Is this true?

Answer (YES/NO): NO